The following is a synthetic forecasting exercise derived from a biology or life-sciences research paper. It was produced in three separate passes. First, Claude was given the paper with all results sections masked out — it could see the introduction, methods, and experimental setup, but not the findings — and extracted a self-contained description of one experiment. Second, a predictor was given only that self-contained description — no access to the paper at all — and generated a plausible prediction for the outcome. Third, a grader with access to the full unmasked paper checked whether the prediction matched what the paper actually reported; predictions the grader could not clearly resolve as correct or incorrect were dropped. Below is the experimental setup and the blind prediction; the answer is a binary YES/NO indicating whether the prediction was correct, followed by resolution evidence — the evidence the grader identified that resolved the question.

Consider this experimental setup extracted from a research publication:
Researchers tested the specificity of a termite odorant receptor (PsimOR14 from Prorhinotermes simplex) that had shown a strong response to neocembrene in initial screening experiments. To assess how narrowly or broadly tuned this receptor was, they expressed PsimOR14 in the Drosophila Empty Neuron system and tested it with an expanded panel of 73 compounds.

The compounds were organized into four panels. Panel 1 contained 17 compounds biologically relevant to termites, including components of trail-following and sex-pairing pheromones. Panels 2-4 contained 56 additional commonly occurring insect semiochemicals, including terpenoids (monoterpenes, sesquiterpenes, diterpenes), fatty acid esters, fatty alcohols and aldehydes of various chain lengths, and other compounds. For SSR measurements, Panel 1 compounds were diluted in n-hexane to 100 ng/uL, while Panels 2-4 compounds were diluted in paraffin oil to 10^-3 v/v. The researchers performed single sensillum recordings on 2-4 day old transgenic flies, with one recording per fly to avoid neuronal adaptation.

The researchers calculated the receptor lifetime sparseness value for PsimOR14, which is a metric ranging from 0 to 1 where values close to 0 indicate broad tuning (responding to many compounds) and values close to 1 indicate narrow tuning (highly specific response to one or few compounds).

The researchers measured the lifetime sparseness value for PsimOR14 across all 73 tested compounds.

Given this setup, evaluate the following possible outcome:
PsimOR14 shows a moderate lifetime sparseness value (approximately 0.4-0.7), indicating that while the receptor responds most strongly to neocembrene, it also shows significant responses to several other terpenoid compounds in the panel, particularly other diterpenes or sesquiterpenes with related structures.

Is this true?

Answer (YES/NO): NO